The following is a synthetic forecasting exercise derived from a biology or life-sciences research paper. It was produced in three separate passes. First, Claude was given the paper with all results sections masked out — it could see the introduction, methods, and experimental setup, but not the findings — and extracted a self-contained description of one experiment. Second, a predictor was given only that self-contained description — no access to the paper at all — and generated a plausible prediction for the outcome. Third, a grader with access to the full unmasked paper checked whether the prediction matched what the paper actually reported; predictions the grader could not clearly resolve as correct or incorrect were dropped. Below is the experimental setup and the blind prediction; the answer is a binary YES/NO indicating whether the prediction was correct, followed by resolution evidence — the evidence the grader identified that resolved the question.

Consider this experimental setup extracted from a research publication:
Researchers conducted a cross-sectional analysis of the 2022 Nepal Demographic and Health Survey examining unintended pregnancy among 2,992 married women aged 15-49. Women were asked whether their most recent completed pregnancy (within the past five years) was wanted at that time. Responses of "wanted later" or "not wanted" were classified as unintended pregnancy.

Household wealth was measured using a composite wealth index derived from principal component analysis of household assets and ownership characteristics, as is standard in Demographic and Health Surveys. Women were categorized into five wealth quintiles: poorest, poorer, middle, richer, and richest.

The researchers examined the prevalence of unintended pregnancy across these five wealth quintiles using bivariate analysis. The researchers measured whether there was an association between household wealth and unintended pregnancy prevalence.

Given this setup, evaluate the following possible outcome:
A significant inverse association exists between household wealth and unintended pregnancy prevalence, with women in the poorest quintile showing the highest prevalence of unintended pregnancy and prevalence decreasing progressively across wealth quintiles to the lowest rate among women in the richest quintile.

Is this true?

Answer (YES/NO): NO